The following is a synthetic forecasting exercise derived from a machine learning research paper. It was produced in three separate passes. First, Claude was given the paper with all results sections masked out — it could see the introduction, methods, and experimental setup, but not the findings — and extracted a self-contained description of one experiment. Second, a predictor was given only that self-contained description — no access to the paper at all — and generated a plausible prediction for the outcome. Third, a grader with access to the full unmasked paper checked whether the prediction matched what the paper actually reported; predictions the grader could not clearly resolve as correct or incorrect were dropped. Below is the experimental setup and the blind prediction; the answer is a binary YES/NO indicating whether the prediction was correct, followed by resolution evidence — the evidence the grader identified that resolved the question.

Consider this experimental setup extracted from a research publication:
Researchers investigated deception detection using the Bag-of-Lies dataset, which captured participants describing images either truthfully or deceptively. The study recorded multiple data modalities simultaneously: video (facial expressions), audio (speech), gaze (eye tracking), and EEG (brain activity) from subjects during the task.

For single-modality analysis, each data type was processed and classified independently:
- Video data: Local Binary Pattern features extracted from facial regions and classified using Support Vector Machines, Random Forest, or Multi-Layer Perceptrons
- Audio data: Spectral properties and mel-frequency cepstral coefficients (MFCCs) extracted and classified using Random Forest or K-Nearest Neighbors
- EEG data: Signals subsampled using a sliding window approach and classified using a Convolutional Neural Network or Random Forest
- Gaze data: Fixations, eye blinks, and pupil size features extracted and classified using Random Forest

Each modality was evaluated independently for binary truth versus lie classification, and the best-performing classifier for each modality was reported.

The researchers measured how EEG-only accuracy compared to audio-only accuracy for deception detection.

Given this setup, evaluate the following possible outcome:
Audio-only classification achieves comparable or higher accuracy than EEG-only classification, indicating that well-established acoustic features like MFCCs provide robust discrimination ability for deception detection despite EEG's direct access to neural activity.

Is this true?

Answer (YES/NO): NO